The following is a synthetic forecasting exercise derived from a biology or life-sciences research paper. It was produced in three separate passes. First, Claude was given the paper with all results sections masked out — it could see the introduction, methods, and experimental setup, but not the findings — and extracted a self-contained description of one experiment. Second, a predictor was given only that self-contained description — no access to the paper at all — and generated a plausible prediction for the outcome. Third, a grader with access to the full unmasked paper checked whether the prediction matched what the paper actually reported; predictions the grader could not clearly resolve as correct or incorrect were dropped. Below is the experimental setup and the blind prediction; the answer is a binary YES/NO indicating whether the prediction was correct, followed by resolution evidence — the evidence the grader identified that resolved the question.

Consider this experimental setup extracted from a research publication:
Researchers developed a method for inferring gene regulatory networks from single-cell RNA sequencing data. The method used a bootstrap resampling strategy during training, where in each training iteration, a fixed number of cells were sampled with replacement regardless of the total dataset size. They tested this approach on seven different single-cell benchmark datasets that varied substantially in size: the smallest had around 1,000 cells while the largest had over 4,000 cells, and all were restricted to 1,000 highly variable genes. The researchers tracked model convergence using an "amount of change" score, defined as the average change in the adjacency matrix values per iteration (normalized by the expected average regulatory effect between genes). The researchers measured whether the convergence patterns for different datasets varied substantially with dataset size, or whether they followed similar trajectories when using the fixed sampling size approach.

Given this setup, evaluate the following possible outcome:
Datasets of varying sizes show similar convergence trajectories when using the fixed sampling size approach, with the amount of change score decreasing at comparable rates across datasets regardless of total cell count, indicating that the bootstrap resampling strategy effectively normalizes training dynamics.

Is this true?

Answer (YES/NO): YES